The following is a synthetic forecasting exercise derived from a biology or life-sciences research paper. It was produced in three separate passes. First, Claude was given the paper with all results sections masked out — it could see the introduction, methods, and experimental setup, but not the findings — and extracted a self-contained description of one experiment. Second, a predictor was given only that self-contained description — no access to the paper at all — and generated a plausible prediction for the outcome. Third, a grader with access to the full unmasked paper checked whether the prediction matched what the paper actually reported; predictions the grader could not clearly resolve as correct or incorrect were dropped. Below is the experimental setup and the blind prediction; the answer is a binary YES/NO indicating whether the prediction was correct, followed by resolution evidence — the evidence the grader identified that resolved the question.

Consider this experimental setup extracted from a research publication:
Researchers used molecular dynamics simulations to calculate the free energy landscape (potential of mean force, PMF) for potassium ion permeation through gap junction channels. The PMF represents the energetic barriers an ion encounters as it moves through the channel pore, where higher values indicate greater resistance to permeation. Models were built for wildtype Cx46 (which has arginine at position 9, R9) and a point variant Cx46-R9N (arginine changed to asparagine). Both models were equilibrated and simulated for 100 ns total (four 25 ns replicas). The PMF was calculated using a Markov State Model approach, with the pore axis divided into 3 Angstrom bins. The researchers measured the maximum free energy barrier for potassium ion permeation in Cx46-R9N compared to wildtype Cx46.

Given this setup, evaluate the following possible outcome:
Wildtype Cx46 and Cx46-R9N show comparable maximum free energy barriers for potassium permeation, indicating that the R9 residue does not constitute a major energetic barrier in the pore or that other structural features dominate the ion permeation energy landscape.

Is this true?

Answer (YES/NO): NO